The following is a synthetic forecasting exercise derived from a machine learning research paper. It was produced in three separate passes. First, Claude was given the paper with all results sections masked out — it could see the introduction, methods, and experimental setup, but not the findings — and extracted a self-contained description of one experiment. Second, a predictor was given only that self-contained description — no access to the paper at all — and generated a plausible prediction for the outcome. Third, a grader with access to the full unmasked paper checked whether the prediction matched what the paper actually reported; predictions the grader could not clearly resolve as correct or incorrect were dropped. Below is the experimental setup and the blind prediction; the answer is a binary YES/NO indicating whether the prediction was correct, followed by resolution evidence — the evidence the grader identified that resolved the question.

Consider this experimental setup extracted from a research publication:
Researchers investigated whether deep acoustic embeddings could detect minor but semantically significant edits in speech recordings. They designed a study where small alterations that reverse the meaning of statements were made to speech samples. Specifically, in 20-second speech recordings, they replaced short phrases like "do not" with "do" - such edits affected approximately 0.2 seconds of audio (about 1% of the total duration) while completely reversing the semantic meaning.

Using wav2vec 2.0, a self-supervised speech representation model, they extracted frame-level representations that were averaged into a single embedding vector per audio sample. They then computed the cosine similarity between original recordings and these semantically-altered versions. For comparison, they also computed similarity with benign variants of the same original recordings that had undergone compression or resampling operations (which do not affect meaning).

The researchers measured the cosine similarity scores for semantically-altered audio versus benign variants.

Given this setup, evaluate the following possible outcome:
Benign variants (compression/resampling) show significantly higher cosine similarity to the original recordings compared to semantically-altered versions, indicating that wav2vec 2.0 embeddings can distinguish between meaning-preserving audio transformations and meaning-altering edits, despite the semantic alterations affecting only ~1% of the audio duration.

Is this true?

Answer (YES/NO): NO